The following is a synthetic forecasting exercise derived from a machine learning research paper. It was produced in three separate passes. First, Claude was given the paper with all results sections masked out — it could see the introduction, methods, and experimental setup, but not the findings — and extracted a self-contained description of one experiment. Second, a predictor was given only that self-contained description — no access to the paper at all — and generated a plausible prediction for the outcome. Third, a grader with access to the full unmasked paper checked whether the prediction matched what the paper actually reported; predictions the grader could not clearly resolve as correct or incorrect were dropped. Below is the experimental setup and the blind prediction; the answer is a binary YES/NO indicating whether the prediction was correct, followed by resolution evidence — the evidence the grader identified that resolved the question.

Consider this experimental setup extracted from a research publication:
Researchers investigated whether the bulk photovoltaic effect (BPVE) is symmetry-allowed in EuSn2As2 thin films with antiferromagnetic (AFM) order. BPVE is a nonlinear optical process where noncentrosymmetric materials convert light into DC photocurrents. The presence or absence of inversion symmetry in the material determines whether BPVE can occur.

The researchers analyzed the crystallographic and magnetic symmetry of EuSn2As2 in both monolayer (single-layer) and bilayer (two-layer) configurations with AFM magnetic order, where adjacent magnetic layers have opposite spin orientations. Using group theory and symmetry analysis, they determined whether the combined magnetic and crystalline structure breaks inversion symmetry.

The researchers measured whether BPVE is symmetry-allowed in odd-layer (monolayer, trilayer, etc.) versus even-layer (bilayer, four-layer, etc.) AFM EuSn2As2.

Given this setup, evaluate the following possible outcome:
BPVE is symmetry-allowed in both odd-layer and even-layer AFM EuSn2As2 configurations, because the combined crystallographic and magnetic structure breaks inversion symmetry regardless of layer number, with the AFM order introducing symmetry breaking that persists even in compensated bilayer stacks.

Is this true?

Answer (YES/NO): NO